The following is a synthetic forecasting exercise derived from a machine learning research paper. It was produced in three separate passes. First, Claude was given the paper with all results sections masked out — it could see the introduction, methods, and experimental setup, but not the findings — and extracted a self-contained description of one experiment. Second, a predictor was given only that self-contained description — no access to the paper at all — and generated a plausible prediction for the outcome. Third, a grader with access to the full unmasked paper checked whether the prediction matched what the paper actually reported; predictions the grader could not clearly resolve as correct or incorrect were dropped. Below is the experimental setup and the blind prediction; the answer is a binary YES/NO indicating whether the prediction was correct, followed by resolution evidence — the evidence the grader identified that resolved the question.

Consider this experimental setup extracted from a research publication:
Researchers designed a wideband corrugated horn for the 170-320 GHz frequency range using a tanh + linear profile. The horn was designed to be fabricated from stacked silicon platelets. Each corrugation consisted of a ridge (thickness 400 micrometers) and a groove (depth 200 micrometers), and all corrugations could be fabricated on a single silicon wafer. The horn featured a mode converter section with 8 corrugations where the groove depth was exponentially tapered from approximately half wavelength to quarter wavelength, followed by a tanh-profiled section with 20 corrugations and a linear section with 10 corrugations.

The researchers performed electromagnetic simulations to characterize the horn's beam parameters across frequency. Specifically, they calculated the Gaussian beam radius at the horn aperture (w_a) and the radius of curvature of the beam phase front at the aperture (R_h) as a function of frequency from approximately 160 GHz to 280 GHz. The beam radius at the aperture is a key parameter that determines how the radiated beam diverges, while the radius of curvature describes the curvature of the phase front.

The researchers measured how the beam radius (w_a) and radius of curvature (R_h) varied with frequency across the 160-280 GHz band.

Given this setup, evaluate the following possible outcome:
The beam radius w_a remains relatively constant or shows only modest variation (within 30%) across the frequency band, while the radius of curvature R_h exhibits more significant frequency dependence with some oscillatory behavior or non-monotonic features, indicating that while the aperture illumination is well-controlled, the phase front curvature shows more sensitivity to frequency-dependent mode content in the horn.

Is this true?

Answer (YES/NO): NO